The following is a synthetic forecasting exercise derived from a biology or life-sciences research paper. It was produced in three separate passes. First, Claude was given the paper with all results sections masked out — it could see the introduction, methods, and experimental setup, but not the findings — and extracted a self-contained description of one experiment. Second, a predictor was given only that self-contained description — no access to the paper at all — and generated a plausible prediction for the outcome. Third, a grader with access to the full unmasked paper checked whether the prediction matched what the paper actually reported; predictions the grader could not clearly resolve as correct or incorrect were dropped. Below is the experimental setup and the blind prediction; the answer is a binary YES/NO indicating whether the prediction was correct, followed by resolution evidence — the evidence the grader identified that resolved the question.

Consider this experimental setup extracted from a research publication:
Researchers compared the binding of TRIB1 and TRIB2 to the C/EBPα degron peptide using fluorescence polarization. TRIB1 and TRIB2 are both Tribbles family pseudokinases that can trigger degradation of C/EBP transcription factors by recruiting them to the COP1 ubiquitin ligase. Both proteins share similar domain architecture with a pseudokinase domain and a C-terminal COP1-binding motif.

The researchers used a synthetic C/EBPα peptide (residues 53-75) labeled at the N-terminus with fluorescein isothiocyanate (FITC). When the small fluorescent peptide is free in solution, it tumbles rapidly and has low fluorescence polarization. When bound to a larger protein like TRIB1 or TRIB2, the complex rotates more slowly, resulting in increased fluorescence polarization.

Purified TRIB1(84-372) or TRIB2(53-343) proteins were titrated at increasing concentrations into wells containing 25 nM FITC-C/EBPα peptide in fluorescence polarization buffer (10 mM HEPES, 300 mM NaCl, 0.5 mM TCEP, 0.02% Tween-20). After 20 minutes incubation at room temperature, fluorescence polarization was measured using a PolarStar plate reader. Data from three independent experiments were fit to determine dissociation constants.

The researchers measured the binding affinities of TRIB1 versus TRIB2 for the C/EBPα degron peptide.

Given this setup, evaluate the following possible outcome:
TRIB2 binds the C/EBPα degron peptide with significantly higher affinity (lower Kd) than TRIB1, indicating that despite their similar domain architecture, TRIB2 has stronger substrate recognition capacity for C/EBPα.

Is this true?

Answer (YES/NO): NO